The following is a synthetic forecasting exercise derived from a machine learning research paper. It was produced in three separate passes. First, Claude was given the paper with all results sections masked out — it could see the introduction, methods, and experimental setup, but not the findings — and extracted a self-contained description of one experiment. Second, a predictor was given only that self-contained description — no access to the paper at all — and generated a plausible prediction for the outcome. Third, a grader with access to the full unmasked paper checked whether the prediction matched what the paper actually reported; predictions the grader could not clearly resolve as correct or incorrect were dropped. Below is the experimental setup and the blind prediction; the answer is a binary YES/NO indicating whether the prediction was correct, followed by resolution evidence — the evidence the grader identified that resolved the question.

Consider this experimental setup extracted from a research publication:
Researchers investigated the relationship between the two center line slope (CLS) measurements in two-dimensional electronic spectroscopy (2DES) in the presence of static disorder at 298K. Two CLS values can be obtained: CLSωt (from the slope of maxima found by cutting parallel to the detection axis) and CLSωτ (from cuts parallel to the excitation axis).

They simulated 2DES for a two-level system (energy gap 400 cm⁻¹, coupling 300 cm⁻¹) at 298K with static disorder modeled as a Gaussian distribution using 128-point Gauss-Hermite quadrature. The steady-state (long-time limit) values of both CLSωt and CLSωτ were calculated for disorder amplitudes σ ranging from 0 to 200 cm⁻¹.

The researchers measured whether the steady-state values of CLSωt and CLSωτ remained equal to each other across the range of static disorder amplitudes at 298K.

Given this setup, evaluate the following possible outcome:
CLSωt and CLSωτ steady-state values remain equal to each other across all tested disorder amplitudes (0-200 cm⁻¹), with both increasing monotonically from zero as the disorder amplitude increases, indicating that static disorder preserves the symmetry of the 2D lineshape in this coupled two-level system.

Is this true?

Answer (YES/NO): YES